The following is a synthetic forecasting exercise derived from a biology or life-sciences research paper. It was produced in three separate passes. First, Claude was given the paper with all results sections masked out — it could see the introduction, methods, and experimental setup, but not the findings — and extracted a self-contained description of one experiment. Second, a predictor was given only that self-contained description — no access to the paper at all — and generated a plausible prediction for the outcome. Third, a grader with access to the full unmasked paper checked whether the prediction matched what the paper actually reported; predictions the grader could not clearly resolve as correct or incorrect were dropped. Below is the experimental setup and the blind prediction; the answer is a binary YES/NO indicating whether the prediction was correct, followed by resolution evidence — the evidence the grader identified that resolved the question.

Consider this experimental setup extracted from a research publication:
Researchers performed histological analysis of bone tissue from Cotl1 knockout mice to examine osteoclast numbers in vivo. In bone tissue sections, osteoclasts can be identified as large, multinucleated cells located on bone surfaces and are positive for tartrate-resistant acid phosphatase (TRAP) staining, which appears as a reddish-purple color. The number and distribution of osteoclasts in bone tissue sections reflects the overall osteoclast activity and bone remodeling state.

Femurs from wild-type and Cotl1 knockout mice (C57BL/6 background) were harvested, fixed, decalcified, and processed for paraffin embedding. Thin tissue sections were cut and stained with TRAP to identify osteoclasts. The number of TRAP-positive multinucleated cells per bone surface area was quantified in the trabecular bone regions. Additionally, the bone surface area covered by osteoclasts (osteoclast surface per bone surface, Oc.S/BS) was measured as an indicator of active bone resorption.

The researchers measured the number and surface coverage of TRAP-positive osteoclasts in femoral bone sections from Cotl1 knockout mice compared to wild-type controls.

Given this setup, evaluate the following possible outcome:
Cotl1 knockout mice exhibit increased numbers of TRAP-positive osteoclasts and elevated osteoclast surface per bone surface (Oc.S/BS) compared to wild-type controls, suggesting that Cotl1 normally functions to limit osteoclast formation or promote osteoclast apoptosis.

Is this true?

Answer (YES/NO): NO